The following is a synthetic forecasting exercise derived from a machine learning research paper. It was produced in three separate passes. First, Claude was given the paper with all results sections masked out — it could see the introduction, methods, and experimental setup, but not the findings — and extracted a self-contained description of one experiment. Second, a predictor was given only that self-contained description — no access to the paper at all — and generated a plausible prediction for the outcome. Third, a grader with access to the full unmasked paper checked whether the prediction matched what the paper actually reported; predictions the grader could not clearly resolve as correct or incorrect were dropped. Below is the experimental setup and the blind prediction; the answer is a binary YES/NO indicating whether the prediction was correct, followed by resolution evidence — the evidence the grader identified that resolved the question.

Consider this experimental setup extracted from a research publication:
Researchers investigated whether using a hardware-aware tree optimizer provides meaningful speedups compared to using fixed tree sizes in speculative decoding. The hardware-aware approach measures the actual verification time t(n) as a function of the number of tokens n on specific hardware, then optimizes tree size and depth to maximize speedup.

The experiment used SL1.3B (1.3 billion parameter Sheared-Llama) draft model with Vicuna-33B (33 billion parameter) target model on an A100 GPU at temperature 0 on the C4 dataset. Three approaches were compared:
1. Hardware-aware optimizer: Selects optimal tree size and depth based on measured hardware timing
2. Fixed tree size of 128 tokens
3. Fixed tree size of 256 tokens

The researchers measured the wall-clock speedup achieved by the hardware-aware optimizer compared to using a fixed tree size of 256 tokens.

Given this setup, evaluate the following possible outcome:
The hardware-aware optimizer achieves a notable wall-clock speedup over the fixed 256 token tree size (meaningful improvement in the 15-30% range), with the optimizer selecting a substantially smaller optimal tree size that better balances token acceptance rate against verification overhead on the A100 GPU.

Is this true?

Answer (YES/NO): NO